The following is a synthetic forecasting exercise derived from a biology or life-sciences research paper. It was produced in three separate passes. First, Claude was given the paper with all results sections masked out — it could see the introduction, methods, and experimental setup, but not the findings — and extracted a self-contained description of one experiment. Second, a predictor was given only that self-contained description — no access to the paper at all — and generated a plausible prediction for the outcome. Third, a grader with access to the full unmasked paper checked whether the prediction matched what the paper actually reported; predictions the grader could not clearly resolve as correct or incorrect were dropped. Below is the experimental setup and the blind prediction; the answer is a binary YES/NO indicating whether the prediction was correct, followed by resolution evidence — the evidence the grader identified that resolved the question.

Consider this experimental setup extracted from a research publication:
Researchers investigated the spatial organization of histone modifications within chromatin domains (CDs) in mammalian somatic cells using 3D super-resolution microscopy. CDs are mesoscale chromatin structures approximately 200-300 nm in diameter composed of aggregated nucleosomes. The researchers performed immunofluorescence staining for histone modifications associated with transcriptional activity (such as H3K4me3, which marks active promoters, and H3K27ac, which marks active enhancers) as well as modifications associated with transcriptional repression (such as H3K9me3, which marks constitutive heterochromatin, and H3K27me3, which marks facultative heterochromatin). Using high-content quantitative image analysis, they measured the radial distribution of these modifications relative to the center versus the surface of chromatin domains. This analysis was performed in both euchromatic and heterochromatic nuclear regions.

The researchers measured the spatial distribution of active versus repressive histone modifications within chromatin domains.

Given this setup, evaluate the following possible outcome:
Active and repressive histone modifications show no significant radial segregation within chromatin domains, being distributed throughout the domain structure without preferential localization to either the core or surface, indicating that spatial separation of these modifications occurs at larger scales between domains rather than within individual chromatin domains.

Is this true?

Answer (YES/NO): NO